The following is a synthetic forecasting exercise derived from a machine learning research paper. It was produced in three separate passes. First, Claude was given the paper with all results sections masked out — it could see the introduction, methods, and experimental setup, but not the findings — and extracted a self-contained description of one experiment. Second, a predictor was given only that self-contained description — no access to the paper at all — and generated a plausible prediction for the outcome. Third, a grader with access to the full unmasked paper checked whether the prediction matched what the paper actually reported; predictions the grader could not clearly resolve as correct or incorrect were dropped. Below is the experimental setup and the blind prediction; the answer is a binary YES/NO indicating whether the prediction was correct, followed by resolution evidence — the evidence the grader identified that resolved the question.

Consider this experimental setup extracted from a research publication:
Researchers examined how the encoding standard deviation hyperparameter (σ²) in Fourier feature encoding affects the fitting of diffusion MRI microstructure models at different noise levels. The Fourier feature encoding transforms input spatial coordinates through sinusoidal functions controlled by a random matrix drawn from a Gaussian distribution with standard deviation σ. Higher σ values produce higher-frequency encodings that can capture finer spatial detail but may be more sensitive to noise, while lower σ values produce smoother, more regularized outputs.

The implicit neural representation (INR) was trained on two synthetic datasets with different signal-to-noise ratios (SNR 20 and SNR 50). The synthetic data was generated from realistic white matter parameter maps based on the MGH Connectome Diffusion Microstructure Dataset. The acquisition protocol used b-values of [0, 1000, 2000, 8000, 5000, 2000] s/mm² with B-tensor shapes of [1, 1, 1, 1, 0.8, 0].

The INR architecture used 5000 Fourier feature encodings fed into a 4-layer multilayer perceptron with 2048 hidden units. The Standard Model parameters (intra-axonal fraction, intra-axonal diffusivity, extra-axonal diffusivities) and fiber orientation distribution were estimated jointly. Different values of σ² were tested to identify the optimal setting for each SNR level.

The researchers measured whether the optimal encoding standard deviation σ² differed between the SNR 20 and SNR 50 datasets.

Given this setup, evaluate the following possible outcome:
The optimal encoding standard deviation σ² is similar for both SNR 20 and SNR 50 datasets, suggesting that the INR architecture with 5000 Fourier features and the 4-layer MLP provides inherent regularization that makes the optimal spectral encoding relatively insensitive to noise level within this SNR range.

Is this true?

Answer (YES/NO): NO